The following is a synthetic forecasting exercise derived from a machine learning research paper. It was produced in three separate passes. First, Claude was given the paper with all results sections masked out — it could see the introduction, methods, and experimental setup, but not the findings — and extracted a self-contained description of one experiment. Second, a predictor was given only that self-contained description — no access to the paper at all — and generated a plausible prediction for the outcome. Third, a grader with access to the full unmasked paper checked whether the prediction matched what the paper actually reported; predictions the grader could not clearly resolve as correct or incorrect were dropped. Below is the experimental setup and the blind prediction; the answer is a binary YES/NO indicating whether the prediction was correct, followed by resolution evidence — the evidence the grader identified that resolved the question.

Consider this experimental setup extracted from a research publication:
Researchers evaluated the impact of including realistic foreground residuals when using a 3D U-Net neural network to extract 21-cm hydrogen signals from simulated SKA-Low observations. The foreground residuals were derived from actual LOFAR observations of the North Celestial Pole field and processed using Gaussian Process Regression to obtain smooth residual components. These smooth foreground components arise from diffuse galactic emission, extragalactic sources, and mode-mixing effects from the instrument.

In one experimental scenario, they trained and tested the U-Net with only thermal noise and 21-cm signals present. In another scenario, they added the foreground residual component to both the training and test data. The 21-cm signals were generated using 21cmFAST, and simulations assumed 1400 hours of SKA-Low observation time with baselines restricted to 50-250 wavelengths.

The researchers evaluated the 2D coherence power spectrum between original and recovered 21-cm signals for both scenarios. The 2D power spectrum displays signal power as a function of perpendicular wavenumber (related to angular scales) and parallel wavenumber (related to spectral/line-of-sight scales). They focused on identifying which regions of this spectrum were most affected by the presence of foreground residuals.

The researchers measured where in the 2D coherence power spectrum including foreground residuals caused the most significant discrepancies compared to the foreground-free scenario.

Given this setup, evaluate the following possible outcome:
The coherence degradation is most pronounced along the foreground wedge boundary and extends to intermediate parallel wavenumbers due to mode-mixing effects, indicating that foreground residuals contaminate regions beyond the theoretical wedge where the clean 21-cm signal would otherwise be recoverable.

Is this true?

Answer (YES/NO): NO